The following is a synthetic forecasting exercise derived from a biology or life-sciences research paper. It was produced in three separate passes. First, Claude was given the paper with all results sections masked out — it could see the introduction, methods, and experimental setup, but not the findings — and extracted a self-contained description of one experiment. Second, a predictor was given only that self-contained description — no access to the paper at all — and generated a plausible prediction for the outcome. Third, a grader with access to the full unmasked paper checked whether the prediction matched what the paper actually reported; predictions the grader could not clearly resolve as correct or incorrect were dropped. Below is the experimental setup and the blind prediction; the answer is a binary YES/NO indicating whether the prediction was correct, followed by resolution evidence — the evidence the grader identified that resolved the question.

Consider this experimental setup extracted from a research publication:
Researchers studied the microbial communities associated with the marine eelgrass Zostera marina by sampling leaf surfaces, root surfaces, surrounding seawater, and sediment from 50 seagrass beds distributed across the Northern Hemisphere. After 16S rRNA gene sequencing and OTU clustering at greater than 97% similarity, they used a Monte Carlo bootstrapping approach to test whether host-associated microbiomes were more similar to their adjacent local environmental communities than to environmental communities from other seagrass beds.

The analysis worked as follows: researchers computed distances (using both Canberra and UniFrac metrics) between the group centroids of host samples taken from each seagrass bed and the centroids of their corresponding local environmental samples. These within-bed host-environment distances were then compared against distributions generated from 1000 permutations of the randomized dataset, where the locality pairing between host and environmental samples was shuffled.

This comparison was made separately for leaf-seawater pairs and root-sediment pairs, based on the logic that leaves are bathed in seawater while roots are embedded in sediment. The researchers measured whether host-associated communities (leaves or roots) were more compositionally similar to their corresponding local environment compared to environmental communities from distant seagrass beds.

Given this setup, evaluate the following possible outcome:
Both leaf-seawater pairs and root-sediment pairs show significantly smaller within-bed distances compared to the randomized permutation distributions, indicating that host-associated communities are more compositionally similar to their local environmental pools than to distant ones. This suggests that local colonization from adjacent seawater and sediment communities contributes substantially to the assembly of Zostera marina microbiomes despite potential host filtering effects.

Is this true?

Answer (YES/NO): NO